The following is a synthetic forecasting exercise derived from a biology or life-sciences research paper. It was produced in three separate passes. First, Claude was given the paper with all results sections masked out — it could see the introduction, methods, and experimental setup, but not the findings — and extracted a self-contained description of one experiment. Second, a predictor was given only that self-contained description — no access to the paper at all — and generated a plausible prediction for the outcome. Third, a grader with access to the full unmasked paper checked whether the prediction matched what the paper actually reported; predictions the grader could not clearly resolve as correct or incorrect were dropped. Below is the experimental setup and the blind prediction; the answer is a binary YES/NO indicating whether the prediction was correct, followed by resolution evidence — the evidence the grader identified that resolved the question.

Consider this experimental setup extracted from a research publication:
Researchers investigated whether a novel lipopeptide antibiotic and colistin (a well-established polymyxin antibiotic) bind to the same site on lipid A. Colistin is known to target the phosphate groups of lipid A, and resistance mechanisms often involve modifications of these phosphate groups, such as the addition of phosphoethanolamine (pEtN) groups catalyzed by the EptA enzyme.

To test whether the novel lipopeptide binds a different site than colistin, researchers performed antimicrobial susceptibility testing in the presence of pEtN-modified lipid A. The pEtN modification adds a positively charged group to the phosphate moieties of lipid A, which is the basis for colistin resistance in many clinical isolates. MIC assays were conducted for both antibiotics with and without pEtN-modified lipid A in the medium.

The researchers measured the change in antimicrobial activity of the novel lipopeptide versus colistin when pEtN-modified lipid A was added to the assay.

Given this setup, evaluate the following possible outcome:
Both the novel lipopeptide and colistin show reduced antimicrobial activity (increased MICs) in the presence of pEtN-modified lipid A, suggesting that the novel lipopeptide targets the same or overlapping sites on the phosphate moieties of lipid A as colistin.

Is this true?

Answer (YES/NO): NO